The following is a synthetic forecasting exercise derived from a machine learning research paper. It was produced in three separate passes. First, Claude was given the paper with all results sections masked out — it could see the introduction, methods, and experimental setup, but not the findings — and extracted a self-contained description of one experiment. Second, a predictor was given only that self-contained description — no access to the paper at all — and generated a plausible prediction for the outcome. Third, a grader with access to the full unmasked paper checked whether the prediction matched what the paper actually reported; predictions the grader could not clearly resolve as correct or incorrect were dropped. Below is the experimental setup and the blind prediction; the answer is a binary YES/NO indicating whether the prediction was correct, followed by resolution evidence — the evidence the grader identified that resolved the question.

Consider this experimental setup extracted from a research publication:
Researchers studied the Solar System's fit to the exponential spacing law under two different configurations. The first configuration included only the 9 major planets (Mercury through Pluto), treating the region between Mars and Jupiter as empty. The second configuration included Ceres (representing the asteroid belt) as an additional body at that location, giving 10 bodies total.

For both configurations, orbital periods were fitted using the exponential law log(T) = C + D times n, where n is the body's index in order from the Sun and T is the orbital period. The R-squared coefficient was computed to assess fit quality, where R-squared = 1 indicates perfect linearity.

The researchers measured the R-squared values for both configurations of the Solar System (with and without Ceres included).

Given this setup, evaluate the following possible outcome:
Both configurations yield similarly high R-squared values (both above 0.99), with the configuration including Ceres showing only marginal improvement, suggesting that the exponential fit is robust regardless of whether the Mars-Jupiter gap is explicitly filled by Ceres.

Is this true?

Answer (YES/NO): NO